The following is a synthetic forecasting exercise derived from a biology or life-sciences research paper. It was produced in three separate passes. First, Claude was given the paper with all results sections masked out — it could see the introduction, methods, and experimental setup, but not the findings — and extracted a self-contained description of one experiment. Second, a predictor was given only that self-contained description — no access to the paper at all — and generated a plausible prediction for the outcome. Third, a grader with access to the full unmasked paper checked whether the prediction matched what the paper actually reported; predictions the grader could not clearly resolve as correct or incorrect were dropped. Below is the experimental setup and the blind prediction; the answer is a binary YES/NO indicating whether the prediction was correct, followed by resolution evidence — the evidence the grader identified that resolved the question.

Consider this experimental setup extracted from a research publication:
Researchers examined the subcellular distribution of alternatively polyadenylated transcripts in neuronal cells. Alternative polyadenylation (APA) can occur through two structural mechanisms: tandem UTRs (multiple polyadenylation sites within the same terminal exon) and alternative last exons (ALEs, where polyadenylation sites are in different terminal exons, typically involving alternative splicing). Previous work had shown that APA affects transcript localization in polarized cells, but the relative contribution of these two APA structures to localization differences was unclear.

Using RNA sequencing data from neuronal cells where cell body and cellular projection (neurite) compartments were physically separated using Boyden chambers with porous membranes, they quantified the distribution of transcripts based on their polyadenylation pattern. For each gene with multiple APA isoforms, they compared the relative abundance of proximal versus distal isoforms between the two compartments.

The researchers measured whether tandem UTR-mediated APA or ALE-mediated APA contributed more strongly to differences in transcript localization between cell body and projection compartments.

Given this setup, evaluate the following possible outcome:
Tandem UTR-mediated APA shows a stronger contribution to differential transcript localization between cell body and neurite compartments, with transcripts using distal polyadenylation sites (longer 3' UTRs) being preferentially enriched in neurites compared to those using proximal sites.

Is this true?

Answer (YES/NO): NO